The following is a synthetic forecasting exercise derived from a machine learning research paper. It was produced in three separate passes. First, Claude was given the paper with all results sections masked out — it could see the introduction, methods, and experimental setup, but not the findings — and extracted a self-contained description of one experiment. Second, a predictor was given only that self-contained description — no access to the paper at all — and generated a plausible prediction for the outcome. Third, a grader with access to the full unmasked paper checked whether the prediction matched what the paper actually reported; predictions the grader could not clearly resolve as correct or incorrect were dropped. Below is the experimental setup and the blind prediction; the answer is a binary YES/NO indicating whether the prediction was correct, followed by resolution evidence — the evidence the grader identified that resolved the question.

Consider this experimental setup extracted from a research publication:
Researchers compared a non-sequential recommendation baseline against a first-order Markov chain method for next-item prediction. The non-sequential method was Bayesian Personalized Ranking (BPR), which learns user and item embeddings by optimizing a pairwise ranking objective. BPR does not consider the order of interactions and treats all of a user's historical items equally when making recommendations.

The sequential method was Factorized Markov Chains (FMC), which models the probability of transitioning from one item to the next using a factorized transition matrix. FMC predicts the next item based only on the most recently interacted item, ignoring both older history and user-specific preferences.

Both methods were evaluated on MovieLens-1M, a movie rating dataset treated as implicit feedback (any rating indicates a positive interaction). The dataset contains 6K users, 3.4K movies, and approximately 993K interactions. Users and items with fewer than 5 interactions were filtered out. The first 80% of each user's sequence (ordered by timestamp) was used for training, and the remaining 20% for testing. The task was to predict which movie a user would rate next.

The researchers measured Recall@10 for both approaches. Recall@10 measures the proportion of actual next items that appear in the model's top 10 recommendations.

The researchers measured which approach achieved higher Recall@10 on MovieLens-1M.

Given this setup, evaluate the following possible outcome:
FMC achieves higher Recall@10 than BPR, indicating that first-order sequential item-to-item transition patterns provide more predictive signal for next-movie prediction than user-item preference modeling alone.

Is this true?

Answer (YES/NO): YES